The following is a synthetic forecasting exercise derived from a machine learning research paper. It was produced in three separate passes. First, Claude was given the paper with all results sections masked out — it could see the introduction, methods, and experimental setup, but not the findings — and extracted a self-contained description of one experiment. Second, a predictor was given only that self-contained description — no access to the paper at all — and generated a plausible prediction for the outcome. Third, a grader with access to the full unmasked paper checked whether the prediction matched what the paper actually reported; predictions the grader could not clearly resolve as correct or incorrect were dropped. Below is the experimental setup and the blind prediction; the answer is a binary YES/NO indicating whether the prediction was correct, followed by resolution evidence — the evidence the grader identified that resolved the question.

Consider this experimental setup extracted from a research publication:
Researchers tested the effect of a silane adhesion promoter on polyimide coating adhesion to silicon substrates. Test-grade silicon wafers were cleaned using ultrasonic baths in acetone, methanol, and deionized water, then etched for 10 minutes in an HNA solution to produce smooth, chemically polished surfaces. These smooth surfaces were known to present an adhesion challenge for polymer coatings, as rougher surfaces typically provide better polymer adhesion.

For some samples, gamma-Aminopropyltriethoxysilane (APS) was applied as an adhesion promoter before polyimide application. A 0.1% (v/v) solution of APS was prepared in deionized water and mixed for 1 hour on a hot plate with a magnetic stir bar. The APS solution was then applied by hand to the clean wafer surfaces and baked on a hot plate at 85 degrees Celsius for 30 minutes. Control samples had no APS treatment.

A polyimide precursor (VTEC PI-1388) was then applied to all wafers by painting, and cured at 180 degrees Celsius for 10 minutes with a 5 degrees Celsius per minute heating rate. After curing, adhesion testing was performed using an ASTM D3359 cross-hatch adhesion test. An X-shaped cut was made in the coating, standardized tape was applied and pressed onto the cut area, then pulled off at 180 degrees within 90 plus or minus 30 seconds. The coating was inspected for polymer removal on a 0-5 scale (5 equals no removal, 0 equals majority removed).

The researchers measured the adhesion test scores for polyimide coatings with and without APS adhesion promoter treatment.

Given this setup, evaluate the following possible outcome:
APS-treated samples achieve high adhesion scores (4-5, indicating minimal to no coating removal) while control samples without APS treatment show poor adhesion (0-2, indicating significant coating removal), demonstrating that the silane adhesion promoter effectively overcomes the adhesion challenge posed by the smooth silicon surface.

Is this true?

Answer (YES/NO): NO